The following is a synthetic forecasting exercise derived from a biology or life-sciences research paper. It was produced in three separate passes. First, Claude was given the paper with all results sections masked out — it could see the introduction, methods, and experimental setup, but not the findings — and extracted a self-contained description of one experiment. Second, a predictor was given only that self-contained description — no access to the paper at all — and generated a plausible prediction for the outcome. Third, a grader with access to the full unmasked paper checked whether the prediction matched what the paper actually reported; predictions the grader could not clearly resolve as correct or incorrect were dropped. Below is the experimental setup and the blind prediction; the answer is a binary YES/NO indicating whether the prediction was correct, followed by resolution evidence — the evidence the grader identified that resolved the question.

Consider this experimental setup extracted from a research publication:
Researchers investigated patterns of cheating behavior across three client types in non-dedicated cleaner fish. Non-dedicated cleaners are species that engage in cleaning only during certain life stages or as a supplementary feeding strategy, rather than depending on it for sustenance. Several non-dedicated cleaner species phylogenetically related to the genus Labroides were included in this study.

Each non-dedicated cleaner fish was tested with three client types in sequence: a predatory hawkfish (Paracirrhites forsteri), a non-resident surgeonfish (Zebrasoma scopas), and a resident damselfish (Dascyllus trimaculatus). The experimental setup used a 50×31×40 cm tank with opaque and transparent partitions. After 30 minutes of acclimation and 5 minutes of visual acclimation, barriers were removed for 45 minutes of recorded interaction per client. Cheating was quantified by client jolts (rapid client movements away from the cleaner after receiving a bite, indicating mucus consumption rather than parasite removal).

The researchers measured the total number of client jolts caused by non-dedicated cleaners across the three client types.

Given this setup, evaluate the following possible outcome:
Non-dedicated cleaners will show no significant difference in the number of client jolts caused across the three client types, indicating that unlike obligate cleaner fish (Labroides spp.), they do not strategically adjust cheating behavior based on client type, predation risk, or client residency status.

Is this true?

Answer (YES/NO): YES